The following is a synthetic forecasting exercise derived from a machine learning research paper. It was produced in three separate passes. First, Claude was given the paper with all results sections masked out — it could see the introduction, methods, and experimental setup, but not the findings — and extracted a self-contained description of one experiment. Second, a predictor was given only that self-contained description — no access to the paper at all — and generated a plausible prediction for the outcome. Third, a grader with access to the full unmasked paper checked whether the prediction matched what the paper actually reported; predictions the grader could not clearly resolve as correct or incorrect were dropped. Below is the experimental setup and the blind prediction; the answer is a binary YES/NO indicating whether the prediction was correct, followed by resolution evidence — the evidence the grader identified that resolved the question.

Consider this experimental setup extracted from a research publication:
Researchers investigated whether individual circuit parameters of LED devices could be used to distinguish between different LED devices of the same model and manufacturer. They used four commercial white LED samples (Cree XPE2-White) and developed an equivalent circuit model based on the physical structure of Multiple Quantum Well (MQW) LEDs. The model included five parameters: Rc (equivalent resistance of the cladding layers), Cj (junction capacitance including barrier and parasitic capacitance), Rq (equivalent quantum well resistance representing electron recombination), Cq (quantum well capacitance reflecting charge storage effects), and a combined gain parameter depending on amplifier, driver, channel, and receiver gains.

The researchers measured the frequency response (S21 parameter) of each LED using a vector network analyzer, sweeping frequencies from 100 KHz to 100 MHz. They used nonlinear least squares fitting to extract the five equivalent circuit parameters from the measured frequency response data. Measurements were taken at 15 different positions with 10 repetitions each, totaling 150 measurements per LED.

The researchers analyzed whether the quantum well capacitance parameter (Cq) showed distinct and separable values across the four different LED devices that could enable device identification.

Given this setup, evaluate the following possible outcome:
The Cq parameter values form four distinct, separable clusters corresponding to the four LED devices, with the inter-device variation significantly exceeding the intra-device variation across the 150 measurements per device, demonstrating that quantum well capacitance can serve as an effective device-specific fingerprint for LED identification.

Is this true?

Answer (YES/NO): NO